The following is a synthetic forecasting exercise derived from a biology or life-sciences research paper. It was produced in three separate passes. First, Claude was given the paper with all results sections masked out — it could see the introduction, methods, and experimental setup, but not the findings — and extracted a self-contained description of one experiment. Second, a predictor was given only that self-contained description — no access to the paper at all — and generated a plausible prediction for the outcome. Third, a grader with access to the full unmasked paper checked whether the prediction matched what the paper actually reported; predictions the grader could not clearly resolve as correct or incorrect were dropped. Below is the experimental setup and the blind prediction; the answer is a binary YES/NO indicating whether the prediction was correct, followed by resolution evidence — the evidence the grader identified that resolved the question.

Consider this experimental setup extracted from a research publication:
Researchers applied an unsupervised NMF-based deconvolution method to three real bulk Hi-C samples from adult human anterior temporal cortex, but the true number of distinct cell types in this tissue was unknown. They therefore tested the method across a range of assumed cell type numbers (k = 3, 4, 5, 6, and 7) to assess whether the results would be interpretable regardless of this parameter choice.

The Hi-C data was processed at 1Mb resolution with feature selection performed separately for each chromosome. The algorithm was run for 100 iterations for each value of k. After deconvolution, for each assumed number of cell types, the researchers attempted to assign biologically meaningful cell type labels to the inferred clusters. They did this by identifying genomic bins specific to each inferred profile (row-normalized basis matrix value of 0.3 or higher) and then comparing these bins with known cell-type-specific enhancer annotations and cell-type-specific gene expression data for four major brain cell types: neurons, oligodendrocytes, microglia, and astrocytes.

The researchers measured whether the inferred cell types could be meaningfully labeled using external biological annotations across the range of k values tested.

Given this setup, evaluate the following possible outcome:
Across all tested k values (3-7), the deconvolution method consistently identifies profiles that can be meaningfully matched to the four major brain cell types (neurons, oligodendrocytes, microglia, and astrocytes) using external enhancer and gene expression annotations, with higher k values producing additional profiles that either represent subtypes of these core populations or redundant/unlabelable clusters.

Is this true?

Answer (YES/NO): NO